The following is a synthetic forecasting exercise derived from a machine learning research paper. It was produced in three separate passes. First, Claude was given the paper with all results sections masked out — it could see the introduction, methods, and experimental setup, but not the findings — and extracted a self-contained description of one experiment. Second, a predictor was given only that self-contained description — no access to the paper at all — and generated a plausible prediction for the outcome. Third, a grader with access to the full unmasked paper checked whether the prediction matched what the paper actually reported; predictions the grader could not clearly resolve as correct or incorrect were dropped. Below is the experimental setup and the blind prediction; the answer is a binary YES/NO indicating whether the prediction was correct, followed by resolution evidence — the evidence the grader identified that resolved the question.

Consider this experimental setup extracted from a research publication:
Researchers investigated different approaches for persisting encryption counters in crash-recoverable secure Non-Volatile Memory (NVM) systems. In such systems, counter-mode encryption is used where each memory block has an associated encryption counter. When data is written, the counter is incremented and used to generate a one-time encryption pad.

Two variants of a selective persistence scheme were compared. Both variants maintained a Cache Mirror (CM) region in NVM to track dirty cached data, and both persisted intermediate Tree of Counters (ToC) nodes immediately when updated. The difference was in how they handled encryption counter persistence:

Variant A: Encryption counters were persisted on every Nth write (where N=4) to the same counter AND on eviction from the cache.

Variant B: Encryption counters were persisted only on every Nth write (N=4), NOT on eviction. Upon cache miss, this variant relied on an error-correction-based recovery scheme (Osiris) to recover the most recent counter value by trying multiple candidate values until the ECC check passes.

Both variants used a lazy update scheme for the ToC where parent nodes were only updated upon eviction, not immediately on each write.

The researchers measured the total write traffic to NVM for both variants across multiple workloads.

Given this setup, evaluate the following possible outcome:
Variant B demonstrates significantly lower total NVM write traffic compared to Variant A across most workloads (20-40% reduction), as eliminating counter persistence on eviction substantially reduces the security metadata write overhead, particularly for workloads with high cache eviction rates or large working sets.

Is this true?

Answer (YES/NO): NO